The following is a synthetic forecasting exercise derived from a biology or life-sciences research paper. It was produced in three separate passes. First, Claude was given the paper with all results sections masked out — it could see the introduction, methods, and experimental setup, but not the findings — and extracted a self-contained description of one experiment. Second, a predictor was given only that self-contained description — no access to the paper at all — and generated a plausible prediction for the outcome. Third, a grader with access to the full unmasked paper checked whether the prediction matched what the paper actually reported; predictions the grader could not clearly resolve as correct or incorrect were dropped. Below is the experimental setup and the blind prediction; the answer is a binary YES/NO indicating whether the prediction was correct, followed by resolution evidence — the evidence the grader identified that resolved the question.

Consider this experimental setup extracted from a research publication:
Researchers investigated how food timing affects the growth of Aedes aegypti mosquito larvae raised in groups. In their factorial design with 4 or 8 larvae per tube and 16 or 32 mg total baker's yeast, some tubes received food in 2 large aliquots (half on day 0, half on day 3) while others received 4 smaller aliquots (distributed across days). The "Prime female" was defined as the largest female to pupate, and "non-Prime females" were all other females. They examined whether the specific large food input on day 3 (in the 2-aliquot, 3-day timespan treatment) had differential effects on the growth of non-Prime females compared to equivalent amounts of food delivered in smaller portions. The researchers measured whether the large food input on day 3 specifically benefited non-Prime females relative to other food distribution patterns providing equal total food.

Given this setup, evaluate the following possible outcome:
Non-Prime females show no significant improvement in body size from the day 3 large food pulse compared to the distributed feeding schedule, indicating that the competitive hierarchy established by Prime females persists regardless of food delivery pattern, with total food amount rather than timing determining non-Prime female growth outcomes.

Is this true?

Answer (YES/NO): NO